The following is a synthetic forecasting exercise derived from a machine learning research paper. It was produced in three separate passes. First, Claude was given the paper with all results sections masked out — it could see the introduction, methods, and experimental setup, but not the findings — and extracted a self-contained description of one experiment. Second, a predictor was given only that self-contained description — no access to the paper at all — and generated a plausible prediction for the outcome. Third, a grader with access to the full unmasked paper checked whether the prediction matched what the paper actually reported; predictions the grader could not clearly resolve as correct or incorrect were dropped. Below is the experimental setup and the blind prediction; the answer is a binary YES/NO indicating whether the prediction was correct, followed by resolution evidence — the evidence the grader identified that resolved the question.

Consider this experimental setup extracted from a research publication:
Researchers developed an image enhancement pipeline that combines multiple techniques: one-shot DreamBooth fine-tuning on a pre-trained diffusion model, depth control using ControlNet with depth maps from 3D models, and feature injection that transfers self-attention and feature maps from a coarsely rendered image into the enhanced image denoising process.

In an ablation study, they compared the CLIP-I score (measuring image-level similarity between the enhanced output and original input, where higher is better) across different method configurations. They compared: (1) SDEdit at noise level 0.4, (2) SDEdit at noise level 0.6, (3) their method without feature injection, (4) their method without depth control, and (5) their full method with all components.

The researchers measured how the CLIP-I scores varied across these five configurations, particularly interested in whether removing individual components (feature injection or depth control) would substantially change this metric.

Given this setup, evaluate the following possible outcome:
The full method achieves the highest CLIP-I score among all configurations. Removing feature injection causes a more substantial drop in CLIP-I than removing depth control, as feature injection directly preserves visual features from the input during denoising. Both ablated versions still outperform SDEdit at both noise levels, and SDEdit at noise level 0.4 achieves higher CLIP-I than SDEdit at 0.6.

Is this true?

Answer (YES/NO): NO